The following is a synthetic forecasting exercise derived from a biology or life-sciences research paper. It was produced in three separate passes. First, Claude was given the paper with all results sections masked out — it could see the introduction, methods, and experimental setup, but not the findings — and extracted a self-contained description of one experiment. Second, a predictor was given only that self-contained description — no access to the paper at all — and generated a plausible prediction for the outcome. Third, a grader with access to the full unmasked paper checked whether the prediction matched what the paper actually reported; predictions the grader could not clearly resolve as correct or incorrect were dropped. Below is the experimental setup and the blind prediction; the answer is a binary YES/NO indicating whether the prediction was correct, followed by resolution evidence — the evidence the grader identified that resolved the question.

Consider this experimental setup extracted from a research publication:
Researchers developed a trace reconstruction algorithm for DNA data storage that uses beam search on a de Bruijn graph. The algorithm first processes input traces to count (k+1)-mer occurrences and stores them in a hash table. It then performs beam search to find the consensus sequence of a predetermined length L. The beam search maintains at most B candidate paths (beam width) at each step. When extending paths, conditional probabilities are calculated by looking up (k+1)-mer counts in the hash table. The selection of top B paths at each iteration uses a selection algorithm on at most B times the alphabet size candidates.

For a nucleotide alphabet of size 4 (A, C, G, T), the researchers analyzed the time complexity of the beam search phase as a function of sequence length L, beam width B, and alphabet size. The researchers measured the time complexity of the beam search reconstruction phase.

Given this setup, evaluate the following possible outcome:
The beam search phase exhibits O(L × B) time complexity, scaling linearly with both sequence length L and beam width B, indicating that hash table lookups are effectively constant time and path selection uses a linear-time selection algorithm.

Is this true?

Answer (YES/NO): YES